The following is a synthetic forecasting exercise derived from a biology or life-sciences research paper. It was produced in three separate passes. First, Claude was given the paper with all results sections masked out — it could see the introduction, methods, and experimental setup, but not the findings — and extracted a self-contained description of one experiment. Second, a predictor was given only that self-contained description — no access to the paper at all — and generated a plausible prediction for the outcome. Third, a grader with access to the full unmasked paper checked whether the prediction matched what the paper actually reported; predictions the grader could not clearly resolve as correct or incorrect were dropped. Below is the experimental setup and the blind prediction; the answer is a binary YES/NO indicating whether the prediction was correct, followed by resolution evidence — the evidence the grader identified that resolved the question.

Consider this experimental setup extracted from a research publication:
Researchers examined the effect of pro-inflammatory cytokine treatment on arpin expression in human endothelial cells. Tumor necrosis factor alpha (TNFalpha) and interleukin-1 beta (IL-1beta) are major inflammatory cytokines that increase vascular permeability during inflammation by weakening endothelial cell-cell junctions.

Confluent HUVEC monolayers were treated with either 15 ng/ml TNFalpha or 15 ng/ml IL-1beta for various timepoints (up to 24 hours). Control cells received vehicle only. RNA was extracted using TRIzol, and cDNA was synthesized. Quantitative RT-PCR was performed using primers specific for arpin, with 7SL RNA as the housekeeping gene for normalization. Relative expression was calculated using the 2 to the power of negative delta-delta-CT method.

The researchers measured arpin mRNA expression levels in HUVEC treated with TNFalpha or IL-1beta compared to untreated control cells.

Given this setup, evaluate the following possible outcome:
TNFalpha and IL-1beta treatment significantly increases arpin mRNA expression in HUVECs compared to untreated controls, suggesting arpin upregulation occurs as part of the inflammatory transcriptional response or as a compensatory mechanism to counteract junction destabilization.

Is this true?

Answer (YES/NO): NO